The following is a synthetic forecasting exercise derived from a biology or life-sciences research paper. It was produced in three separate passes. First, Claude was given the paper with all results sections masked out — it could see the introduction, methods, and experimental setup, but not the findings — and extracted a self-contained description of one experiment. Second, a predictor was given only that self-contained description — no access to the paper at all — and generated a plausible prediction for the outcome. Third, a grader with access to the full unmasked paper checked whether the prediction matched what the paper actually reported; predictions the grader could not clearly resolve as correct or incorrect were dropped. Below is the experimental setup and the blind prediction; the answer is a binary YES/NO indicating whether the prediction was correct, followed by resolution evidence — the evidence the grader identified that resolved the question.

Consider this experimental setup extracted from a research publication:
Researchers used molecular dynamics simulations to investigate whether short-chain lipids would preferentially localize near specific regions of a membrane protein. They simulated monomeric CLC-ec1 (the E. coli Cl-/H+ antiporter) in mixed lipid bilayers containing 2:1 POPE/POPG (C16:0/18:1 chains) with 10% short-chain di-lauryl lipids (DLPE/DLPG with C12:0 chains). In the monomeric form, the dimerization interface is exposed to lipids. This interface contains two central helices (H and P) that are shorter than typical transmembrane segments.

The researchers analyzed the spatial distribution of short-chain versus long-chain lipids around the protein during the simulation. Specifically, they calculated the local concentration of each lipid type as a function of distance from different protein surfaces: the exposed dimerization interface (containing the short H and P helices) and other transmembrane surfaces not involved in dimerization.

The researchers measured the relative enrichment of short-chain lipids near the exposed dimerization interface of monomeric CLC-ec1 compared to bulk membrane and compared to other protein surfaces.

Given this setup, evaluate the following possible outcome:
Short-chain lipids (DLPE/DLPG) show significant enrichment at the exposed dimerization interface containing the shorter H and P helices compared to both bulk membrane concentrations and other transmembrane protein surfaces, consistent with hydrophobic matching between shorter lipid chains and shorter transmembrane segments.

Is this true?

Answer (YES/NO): YES